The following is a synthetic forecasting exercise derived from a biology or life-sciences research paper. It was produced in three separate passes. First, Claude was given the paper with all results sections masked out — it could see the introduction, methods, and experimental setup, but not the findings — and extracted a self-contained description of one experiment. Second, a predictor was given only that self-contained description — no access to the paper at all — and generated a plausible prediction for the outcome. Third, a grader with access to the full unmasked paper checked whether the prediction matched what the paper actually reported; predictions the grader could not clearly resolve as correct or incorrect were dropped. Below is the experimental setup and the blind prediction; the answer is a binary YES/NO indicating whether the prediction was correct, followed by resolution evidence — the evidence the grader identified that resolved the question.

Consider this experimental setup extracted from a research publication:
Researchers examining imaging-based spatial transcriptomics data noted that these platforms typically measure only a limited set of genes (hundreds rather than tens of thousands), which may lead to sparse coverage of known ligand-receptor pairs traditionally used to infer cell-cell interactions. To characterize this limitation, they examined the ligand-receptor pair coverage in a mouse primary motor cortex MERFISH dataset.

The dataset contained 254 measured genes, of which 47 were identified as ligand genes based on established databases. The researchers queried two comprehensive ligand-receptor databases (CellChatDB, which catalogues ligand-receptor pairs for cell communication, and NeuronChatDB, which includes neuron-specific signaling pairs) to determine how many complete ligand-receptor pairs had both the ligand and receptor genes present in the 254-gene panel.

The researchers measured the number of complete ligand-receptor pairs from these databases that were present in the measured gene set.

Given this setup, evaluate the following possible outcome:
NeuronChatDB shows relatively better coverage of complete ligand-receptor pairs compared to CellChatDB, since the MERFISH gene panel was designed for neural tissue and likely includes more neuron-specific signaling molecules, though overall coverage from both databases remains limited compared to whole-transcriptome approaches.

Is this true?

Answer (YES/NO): NO